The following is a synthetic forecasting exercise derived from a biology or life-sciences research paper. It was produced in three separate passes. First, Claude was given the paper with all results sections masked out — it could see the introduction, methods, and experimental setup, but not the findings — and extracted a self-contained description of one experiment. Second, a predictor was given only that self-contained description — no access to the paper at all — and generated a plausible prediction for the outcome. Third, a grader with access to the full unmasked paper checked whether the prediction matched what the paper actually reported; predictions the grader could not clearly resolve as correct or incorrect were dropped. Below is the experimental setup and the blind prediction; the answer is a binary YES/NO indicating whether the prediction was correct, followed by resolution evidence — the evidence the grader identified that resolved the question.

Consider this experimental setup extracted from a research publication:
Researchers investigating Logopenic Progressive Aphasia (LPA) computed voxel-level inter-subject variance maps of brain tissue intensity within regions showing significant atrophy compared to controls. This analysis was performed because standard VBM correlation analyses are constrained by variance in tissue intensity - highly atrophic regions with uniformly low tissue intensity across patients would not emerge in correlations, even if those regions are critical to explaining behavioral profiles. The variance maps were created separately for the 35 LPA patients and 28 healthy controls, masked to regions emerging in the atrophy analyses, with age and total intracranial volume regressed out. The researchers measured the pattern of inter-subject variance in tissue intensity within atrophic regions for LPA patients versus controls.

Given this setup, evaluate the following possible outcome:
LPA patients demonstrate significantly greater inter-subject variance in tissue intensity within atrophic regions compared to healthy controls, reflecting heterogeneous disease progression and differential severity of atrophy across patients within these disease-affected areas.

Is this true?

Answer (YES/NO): NO